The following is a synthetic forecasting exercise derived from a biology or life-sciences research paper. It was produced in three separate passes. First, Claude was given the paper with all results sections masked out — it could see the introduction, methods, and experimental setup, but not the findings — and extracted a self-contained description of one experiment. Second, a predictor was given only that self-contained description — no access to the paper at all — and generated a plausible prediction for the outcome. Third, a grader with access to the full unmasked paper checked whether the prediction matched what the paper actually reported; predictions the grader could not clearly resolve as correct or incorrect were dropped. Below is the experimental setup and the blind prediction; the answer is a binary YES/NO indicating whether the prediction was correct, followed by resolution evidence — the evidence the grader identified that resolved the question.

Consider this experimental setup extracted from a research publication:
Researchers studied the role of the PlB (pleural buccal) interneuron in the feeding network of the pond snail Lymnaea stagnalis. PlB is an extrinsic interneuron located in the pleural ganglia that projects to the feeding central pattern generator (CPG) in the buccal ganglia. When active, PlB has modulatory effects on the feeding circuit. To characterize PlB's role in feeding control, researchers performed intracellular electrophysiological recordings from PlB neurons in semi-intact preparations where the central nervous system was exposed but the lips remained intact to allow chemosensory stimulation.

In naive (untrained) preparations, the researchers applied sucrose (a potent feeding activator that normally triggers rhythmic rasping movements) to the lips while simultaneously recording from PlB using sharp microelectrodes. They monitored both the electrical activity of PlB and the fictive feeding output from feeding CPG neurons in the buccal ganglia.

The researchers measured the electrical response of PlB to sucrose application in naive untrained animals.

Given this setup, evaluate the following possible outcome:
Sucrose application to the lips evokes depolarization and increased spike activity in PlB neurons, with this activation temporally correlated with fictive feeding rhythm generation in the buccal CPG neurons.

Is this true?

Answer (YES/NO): NO